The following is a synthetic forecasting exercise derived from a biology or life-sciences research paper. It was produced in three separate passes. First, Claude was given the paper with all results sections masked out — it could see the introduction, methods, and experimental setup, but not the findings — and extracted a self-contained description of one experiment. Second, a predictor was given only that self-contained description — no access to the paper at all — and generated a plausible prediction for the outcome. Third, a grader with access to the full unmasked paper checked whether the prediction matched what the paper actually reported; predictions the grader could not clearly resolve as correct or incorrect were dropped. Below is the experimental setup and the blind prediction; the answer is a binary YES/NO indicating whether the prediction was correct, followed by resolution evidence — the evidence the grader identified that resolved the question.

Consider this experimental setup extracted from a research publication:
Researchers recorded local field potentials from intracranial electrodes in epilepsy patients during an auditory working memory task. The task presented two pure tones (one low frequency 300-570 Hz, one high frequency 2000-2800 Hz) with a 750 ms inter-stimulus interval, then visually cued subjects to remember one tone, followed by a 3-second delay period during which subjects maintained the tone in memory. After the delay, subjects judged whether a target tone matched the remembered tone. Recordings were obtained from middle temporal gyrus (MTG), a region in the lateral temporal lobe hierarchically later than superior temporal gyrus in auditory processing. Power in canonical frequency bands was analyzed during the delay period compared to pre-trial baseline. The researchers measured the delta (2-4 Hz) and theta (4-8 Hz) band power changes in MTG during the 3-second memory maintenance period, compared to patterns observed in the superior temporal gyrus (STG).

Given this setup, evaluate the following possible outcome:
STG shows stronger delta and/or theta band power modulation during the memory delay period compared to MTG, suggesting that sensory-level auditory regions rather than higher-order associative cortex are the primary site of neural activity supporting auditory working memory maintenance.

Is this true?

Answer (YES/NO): NO